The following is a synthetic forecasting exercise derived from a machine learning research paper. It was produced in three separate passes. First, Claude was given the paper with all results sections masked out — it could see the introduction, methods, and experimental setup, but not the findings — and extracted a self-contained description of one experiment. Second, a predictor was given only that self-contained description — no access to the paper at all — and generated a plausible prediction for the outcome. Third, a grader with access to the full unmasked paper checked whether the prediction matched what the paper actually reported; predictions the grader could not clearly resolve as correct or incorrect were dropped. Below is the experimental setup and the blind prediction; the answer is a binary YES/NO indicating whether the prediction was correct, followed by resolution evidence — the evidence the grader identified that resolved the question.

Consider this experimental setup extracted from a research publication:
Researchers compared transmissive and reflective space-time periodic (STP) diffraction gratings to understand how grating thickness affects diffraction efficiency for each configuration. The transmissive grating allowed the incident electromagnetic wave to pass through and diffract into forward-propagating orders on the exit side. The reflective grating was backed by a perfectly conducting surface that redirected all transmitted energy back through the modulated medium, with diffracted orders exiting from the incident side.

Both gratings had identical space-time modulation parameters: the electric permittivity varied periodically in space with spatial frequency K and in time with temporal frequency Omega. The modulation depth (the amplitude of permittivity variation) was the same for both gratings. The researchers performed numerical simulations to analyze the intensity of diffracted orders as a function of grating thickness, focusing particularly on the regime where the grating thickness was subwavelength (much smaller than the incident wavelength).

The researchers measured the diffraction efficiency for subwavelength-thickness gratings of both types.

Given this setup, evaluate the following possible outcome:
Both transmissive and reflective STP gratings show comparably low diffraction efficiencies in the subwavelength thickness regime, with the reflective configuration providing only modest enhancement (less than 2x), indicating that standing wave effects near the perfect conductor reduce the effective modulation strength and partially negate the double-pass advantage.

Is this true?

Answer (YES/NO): NO